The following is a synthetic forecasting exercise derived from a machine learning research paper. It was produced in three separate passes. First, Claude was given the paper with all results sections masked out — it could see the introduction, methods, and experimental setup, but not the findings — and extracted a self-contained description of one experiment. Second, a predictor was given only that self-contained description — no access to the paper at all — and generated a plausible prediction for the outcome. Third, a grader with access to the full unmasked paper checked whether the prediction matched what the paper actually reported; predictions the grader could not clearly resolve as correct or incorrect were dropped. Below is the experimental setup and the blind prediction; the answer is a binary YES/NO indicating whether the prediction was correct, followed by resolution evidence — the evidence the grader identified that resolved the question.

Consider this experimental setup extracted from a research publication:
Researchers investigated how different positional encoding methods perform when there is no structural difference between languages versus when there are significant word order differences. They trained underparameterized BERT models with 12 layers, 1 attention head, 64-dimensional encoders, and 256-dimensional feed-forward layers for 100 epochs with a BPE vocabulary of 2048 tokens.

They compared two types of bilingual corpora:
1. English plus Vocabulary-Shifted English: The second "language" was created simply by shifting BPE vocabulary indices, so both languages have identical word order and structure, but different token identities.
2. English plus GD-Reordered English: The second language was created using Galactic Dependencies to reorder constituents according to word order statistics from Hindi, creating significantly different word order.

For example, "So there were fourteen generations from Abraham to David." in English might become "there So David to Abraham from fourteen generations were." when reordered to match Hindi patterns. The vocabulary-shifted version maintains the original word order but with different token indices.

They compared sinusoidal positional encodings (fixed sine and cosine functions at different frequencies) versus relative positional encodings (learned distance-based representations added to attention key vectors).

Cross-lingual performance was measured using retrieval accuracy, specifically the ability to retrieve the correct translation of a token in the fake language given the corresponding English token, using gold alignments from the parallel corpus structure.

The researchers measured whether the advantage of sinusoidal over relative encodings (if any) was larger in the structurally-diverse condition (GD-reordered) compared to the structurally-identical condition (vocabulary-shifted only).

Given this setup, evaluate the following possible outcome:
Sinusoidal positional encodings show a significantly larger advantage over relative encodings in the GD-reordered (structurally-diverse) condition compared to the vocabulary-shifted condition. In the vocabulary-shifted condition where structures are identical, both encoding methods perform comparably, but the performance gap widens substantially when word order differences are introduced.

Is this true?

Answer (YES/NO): NO